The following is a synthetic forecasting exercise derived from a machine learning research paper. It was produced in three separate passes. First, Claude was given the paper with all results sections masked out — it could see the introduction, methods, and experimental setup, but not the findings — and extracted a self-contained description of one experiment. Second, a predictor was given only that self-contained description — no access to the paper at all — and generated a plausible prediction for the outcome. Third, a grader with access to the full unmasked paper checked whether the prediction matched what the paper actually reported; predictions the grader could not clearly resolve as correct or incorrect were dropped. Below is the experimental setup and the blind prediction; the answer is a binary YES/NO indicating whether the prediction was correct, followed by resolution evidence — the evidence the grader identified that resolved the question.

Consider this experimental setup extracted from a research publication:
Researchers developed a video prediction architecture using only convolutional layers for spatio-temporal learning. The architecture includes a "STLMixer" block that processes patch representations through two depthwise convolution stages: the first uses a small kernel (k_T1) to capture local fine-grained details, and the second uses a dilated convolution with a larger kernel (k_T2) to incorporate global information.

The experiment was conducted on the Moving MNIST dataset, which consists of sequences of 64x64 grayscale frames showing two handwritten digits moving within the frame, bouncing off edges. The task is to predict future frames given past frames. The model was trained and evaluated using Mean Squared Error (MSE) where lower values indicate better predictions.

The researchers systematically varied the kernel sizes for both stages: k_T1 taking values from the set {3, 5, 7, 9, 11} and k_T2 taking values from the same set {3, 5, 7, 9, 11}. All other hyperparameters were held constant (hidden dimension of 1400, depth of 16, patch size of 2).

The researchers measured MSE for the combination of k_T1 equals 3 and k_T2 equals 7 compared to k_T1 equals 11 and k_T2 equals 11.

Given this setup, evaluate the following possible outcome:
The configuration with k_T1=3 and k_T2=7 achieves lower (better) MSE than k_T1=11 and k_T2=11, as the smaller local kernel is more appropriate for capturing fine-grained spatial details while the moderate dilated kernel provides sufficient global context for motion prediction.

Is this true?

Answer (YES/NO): YES